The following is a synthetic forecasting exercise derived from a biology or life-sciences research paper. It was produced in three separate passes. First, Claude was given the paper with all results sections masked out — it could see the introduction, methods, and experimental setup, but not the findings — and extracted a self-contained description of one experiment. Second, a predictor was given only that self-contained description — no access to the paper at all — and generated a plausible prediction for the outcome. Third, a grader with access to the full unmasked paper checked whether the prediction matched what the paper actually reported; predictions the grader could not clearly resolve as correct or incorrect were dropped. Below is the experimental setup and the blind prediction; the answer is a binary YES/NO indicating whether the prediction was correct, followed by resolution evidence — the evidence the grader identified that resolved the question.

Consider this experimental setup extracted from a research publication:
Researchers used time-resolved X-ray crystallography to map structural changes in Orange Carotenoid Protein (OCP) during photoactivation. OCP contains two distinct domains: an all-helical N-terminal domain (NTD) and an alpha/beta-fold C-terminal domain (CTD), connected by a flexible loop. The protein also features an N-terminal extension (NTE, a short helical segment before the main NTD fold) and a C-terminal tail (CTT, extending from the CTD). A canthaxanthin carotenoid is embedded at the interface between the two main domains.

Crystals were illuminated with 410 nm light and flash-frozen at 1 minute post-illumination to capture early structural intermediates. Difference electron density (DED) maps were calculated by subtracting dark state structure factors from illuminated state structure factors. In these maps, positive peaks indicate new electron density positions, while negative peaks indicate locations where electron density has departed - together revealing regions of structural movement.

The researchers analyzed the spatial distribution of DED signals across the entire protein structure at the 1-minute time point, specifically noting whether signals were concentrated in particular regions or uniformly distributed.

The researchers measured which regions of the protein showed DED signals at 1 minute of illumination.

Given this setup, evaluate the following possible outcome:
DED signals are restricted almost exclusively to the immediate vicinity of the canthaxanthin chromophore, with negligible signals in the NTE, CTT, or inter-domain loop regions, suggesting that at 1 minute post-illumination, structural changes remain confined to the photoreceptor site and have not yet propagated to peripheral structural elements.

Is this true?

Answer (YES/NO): NO